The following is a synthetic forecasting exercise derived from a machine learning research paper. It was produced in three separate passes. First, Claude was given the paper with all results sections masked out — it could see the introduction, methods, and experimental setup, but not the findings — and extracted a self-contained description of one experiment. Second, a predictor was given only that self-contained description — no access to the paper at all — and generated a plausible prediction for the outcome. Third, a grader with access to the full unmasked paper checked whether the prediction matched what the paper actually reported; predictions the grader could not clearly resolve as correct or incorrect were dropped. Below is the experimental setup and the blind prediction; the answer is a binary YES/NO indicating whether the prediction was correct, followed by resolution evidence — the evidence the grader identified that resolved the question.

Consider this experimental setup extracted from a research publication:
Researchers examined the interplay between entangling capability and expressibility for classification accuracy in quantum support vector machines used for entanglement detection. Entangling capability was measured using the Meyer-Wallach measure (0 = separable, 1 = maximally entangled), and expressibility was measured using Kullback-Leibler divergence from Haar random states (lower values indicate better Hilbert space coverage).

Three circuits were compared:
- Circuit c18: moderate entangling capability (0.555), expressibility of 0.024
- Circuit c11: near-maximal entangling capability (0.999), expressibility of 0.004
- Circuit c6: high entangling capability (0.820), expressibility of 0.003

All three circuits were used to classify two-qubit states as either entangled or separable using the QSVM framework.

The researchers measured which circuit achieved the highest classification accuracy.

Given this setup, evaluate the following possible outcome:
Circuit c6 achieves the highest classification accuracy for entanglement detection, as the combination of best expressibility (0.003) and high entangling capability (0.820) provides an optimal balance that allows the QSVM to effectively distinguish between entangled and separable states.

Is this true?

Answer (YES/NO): NO